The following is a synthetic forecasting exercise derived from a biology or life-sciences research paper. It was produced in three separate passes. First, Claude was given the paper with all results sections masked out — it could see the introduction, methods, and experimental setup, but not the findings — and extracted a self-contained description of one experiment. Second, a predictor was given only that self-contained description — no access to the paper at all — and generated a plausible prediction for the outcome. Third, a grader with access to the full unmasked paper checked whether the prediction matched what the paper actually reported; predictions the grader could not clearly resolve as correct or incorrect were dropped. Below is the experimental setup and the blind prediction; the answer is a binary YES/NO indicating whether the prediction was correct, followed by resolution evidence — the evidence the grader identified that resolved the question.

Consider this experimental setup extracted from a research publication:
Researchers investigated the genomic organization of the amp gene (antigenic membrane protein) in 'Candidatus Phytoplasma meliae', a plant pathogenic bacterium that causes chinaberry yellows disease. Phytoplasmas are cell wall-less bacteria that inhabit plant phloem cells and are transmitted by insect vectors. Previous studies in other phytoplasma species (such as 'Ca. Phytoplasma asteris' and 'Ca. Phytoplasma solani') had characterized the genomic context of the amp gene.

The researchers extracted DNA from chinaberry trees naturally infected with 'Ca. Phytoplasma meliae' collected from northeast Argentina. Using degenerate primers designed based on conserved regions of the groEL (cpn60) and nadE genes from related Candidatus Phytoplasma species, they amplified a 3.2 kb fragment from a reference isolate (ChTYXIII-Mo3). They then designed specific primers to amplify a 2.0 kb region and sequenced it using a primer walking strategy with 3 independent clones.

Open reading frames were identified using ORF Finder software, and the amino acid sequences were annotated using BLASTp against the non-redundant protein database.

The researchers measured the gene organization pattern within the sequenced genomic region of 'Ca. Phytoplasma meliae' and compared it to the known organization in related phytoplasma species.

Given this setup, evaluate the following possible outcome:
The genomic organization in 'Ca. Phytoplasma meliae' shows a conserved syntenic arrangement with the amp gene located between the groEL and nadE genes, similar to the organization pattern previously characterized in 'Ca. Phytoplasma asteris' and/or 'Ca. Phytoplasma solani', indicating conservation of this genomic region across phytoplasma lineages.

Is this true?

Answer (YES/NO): YES